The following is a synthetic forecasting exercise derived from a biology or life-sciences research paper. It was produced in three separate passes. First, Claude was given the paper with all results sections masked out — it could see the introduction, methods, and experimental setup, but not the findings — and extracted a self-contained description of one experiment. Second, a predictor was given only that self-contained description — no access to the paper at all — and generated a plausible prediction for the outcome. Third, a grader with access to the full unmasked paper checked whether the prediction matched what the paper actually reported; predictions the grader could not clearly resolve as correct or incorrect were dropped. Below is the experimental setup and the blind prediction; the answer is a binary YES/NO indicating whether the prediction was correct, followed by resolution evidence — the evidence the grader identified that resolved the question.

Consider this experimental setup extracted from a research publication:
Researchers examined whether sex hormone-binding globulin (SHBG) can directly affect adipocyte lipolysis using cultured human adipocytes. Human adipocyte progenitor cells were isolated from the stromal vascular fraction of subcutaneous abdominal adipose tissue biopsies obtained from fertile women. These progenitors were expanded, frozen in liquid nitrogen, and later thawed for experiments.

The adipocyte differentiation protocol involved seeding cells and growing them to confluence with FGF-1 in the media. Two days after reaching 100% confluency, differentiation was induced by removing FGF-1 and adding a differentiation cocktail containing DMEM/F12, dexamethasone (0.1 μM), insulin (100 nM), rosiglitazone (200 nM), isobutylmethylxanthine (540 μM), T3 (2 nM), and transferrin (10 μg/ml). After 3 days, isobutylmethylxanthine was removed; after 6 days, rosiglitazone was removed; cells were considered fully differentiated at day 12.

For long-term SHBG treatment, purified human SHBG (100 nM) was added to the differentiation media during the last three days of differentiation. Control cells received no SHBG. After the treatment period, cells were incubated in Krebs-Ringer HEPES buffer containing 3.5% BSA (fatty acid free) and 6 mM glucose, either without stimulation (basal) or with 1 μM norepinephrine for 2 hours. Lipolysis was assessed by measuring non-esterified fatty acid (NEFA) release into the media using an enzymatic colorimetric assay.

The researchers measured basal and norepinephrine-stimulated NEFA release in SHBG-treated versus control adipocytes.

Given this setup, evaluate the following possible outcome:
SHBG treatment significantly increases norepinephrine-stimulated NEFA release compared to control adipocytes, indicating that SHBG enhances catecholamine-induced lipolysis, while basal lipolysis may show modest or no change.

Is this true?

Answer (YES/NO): NO